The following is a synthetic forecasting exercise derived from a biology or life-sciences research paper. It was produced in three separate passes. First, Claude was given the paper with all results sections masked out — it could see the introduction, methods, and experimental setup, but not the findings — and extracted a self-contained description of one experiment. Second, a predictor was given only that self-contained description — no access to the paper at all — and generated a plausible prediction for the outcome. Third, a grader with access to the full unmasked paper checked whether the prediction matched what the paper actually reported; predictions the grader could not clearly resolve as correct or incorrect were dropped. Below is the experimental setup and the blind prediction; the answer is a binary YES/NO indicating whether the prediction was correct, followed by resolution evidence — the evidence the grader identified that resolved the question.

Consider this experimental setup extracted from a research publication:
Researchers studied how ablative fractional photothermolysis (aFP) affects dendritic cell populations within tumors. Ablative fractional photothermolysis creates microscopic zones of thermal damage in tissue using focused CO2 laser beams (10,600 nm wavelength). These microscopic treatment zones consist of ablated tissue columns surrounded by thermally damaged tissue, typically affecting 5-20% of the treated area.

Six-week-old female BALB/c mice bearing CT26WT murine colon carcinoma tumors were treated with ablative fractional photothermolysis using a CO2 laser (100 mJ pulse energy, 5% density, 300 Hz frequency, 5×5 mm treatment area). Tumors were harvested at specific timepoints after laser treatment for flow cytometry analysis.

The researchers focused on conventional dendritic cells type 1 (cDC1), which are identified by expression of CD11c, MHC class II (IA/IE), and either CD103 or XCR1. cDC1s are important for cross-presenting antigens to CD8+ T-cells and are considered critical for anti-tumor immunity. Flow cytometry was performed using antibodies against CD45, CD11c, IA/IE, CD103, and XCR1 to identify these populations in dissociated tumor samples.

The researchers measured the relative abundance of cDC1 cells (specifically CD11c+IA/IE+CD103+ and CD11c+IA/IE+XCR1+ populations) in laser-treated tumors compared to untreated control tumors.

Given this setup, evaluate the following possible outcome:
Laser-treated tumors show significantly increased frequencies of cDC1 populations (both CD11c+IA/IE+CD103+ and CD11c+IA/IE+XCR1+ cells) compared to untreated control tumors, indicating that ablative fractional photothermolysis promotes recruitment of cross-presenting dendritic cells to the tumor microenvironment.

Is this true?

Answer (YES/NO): NO